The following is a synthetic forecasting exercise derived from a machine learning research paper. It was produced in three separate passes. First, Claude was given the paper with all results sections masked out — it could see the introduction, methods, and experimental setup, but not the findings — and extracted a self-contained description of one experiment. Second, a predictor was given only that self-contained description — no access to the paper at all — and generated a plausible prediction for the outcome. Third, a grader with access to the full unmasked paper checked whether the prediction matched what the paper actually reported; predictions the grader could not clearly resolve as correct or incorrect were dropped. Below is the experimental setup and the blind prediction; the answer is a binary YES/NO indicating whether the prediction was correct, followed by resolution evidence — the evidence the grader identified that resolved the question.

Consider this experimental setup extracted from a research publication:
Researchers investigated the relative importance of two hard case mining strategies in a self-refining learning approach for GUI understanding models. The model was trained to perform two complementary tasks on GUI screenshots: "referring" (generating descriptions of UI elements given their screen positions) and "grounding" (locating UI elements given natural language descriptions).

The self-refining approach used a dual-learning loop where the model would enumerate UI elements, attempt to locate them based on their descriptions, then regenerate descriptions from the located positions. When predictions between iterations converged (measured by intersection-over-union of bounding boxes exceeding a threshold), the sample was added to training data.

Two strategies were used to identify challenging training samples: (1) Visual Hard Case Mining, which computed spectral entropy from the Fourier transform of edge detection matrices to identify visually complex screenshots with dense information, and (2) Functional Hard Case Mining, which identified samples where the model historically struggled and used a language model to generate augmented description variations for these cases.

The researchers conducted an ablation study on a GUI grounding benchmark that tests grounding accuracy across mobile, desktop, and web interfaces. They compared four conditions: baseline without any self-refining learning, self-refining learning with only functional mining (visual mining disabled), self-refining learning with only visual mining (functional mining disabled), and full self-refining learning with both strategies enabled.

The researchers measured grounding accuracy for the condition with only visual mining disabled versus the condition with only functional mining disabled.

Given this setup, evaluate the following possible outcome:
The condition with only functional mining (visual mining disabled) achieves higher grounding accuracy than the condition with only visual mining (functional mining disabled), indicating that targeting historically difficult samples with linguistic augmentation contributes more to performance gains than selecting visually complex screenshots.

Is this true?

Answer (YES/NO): YES